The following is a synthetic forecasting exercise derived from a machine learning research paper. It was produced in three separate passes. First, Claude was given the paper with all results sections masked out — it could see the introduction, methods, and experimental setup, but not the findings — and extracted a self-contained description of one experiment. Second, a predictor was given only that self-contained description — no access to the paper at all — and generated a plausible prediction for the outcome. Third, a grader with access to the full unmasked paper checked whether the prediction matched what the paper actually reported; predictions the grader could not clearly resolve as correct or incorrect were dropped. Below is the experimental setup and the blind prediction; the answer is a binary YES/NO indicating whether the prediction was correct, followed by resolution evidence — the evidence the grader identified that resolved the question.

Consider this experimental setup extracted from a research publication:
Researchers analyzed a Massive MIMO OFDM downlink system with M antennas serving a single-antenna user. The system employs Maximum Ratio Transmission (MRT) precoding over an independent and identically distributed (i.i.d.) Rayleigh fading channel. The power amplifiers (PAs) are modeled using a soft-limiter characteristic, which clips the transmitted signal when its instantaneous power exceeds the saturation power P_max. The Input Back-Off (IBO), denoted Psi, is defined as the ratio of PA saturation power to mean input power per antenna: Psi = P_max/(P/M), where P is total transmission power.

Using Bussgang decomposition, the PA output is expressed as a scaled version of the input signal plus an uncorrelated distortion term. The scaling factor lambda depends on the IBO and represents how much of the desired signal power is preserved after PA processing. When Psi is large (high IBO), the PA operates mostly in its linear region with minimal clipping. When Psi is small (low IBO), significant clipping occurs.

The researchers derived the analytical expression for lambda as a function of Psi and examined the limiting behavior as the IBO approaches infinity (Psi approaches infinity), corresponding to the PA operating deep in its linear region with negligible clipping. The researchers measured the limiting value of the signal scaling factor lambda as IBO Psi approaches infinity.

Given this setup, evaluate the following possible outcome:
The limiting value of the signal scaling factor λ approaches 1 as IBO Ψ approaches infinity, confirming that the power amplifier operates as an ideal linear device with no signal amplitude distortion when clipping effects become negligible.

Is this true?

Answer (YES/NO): YES